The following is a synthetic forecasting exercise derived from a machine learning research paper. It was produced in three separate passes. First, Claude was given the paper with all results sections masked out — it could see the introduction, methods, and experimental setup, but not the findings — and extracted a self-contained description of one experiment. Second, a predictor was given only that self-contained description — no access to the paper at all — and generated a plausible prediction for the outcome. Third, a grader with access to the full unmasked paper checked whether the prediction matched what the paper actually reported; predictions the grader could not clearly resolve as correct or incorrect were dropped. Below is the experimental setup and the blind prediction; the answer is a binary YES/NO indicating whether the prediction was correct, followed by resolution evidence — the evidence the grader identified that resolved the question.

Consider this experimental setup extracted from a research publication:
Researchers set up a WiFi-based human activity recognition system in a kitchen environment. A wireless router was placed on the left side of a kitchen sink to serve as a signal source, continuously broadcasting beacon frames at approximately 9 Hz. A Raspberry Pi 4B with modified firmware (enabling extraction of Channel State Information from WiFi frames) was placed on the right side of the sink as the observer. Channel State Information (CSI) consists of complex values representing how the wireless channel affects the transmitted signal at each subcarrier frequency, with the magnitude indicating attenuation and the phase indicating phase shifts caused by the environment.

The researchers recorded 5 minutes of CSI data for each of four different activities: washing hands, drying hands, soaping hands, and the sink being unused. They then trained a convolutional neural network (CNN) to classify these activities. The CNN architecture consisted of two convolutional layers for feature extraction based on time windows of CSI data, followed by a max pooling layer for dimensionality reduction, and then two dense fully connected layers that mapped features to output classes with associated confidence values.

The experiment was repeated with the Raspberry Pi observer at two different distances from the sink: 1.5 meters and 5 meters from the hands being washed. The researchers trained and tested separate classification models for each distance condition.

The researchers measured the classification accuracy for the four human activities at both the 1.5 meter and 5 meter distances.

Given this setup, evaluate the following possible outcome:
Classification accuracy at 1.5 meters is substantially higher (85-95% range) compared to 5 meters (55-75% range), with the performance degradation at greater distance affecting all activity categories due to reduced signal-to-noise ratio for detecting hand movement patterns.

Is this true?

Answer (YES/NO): NO